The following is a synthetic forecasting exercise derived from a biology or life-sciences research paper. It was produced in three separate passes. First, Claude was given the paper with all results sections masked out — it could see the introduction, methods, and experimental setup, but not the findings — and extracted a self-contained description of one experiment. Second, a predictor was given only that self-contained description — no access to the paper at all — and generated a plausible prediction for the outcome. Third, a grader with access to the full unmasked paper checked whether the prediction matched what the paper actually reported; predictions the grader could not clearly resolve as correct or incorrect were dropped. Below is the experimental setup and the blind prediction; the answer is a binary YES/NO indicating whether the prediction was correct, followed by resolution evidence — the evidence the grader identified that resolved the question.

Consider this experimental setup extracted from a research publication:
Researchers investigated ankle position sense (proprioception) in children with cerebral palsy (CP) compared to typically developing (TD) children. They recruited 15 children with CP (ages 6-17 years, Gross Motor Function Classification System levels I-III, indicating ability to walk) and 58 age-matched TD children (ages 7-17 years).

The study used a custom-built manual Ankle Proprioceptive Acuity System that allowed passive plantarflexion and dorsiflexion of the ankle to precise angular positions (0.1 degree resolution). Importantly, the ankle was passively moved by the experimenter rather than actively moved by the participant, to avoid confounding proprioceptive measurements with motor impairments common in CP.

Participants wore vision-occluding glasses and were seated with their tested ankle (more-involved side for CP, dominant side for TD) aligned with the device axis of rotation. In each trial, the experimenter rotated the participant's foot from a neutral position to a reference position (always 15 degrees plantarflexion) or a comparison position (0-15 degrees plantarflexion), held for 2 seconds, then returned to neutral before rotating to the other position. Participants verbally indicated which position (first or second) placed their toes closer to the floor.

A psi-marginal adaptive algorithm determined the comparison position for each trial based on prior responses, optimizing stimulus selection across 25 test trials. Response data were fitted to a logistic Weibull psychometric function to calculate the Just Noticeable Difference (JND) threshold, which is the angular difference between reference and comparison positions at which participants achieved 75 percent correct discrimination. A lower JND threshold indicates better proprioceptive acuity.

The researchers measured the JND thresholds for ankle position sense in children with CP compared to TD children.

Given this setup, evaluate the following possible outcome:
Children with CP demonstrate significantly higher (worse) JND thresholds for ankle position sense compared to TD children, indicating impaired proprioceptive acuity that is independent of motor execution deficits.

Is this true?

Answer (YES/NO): YES